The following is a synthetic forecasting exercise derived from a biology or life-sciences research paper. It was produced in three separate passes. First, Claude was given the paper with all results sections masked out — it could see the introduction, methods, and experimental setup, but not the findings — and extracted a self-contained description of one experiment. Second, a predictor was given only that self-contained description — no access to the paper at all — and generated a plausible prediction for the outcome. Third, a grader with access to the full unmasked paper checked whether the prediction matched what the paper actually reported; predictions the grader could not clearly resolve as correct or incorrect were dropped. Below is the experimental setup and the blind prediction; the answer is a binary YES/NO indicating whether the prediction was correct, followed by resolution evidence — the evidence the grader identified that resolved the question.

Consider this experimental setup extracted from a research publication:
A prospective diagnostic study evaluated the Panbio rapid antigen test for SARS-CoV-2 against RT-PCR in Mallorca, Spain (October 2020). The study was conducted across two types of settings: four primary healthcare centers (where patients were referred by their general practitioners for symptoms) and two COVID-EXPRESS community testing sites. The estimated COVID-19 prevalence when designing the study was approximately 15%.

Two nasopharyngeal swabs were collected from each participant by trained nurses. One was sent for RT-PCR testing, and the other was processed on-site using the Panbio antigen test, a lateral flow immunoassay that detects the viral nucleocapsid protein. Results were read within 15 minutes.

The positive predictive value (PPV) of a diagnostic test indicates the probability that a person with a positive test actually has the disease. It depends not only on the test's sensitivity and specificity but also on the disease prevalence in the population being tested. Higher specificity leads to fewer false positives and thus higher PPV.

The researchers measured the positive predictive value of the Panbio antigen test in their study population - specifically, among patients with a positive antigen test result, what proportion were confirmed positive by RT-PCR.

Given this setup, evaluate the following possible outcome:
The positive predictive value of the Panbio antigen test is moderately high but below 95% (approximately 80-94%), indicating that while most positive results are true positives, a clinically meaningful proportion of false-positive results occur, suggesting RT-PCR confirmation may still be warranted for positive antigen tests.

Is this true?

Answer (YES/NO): NO